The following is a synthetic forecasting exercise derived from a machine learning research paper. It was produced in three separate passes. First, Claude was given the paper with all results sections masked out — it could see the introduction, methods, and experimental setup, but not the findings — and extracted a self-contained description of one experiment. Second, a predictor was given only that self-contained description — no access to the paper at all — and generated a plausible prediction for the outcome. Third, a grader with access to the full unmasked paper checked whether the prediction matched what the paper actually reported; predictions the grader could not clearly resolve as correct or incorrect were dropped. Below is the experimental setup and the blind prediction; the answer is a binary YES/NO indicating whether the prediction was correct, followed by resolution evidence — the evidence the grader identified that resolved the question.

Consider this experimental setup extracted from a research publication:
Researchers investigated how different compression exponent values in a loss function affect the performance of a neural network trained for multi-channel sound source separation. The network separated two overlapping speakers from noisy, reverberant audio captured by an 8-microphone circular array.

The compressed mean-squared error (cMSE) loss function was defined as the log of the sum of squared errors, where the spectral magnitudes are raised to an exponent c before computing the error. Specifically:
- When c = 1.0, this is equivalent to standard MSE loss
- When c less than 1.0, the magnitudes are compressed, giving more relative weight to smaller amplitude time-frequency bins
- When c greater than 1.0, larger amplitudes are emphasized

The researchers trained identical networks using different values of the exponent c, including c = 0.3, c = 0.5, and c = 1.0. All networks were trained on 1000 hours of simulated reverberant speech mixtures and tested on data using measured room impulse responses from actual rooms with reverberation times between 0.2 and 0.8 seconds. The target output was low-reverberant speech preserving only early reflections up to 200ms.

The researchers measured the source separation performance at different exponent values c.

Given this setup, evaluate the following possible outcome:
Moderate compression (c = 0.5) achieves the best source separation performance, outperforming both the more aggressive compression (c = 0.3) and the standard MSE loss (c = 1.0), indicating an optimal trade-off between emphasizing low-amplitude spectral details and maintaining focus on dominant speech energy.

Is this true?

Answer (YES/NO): NO